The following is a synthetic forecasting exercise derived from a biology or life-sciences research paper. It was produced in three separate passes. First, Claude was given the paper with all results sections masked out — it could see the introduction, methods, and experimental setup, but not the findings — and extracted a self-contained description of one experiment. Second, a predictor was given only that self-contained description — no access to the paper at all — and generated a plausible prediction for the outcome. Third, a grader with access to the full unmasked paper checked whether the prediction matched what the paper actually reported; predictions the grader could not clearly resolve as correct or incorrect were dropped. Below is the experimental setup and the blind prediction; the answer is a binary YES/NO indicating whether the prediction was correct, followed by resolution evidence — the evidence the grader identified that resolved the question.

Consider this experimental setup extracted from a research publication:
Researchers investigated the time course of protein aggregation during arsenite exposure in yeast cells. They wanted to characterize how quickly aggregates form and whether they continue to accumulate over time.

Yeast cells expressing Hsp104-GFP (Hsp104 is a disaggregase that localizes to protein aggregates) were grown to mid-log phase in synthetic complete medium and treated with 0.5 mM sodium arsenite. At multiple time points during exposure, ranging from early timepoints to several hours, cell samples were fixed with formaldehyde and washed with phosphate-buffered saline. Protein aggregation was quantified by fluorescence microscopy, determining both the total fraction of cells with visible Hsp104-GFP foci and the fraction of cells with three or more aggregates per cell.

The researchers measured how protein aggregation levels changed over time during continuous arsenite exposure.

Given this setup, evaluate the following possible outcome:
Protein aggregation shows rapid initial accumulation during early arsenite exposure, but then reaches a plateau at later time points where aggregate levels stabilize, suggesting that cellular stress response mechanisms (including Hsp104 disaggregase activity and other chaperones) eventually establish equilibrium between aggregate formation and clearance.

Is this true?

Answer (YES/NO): NO